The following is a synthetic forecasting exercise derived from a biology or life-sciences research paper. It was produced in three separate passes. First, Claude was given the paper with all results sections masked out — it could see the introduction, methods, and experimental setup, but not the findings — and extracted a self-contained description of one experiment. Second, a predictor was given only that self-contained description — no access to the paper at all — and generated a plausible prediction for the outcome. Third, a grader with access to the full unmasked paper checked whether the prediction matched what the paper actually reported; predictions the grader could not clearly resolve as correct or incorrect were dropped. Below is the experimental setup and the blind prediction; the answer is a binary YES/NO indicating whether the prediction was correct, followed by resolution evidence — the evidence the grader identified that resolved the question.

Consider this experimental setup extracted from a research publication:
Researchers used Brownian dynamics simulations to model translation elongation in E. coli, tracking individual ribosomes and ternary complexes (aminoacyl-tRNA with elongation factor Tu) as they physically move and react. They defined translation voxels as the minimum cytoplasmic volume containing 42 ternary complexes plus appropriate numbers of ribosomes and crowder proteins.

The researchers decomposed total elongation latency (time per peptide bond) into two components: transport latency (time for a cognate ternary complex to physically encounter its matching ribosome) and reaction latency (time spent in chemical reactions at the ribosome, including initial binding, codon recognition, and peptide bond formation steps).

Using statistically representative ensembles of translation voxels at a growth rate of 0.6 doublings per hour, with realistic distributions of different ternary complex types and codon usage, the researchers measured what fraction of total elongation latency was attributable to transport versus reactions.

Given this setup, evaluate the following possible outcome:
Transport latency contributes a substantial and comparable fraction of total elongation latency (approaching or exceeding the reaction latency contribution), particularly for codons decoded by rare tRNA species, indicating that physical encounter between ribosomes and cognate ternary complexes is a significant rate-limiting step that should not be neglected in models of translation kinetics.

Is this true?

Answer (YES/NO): YES